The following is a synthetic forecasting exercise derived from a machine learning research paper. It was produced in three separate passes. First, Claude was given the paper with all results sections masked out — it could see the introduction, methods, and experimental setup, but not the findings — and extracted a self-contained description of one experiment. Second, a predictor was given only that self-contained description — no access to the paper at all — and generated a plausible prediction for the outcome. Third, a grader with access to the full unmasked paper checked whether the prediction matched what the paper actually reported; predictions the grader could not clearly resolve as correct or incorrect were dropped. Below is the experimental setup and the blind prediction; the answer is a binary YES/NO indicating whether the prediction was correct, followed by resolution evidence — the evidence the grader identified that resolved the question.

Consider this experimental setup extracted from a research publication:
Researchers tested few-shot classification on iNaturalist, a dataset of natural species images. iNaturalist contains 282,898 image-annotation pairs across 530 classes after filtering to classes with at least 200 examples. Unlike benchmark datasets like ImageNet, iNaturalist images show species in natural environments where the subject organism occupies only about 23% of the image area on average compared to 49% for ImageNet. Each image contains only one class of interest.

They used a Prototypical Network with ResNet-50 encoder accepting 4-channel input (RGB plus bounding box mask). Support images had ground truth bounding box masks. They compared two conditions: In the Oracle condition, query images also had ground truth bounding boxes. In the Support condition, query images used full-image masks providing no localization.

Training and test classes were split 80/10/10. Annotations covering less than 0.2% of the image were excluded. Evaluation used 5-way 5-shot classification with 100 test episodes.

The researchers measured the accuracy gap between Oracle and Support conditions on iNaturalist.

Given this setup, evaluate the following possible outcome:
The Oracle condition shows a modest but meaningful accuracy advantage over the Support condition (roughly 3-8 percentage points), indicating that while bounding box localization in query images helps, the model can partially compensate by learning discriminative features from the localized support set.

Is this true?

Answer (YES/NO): NO